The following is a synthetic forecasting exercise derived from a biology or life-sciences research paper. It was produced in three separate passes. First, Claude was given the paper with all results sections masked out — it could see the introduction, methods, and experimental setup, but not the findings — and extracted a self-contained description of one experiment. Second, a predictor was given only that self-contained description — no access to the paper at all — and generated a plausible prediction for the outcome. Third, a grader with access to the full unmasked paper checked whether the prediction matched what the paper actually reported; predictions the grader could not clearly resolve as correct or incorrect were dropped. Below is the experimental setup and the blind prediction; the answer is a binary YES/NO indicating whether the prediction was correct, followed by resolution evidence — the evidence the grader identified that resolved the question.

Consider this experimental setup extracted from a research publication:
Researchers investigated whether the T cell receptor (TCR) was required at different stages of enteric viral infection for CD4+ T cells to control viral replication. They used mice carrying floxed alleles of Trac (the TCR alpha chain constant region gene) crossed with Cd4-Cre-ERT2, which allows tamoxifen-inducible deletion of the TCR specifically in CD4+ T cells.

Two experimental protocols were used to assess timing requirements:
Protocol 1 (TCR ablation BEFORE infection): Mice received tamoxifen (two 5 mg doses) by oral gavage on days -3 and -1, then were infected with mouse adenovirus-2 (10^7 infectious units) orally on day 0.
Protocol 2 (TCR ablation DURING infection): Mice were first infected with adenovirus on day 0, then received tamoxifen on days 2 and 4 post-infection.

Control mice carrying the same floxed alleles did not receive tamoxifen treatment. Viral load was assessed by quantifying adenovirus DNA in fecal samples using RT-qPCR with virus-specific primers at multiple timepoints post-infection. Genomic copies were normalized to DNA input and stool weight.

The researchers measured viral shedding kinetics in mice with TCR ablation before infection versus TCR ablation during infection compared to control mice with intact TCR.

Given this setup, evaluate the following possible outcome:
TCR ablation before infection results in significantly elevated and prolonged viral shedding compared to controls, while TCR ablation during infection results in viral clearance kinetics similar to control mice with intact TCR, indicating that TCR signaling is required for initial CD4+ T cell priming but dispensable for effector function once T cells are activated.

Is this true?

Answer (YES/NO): YES